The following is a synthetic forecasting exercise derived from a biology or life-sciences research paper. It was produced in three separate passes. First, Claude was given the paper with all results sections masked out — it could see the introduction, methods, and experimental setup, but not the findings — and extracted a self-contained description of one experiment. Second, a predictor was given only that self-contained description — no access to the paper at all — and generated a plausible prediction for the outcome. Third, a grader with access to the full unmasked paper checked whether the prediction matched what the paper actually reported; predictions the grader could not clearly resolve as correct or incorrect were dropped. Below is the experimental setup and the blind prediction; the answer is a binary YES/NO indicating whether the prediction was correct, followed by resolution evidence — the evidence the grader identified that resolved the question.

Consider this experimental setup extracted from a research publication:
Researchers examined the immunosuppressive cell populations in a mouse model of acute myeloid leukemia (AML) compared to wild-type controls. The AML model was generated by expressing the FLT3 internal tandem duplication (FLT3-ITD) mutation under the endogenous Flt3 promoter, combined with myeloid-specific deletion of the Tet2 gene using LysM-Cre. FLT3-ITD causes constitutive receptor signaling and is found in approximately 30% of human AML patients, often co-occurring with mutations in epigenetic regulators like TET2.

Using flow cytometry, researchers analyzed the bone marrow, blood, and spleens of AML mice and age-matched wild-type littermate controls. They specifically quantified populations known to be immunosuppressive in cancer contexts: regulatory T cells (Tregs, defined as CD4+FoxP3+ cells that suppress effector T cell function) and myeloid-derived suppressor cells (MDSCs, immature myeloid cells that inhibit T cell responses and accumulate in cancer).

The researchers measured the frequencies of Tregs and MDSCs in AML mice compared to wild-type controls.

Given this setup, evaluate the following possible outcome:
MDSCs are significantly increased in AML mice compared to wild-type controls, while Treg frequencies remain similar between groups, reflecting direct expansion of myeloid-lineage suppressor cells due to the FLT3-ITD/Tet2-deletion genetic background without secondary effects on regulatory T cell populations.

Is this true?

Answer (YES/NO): NO